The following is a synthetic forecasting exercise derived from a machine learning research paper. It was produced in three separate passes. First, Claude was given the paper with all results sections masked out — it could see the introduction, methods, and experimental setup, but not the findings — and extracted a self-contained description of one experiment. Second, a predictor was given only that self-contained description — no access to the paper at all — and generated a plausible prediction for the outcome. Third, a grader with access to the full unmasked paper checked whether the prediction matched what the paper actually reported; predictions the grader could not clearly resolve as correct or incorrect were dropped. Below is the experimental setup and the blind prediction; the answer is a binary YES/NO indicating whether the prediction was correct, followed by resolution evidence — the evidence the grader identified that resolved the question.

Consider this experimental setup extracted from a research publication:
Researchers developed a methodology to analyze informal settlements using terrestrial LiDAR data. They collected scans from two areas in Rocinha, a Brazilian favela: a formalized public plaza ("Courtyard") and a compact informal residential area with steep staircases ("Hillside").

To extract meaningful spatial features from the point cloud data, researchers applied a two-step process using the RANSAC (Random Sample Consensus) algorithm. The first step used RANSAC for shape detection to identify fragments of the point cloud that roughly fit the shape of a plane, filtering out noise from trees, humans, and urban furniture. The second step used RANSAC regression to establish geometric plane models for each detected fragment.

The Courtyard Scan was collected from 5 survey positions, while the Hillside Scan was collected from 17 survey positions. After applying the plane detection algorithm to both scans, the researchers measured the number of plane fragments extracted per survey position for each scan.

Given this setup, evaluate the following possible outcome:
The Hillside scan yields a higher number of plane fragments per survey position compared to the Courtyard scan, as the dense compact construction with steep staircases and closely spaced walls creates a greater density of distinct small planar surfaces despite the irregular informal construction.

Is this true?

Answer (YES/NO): NO